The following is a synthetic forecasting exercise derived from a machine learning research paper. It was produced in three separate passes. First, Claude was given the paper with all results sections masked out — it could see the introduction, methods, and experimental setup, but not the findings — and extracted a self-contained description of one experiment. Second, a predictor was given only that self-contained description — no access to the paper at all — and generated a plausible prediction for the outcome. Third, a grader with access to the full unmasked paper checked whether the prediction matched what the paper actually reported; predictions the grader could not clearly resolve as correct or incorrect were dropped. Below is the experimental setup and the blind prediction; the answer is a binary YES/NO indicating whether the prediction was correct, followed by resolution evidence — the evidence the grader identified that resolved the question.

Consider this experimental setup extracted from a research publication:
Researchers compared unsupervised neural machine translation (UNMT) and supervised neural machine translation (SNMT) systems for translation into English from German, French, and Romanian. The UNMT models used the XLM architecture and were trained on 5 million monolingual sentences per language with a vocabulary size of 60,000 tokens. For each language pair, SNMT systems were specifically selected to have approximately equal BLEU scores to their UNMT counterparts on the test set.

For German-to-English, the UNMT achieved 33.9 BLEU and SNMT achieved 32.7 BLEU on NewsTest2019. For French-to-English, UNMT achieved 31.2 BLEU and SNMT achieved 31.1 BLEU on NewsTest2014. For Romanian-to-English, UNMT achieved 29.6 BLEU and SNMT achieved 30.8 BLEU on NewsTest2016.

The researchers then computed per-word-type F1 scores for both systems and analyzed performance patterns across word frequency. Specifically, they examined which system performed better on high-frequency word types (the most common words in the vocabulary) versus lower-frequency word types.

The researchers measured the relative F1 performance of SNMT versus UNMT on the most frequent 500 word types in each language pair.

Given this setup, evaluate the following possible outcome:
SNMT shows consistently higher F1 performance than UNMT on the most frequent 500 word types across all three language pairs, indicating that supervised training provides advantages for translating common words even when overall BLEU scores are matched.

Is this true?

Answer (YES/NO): NO